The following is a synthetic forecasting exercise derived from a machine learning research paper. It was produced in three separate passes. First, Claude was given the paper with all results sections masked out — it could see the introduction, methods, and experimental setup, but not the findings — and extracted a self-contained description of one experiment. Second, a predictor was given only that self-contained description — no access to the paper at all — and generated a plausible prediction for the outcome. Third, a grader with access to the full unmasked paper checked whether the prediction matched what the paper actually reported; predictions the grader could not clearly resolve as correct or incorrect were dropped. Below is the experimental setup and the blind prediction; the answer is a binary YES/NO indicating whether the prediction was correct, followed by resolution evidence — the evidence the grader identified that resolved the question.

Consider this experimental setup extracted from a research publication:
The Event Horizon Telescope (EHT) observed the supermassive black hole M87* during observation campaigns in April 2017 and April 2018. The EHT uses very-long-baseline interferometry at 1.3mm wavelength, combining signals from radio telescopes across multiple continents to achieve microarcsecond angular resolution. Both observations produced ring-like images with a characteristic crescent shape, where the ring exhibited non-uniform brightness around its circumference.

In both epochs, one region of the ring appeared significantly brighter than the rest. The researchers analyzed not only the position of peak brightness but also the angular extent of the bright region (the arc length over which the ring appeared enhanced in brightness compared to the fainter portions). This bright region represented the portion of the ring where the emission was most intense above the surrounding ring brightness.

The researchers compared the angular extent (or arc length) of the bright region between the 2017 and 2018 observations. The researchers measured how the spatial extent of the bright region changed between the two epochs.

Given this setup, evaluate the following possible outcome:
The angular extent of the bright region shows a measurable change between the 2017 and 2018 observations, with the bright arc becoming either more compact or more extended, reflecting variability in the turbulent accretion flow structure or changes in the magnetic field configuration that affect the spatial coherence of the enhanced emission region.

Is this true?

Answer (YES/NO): YES